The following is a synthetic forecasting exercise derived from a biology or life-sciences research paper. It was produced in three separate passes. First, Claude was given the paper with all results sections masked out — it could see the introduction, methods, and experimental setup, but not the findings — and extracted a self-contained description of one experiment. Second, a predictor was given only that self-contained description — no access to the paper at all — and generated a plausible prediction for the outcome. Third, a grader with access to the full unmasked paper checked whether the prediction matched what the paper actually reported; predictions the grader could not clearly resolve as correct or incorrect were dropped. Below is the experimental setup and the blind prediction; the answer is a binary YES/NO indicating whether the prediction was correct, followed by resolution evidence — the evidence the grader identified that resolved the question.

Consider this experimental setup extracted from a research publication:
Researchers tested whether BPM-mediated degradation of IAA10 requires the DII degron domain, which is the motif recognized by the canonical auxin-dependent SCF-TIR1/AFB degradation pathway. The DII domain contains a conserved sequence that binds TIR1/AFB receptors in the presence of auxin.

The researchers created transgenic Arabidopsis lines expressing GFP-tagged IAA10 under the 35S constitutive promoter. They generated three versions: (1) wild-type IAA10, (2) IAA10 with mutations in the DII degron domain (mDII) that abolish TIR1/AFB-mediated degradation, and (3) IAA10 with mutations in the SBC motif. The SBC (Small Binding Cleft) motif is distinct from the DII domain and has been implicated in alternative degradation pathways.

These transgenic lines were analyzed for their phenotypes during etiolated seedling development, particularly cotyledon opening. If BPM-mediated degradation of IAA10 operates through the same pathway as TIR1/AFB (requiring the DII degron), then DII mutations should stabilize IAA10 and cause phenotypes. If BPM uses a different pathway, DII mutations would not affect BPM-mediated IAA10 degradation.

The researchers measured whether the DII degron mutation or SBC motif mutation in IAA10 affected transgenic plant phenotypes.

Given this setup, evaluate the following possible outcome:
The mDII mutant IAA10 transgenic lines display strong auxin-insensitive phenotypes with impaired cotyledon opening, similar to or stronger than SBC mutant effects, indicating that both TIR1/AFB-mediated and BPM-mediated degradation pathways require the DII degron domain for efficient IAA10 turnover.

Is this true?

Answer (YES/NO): NO